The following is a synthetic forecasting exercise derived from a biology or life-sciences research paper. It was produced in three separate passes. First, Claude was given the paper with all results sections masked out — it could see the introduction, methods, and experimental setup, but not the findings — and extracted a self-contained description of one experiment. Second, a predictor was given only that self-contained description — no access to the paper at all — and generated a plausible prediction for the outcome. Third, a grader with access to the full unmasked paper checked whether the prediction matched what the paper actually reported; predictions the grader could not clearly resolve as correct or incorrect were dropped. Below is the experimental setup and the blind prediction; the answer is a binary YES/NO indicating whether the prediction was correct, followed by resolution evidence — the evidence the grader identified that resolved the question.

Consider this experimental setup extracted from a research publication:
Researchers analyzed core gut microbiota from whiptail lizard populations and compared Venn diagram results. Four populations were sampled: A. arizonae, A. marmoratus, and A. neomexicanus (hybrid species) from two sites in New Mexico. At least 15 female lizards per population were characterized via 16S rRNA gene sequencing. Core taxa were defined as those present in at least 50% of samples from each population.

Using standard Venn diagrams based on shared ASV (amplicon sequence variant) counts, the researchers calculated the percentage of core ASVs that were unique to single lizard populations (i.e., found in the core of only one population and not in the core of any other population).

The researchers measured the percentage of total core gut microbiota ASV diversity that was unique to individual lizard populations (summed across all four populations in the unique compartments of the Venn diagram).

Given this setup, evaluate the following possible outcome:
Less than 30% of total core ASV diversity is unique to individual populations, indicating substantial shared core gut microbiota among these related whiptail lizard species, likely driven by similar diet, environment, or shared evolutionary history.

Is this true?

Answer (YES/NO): NO